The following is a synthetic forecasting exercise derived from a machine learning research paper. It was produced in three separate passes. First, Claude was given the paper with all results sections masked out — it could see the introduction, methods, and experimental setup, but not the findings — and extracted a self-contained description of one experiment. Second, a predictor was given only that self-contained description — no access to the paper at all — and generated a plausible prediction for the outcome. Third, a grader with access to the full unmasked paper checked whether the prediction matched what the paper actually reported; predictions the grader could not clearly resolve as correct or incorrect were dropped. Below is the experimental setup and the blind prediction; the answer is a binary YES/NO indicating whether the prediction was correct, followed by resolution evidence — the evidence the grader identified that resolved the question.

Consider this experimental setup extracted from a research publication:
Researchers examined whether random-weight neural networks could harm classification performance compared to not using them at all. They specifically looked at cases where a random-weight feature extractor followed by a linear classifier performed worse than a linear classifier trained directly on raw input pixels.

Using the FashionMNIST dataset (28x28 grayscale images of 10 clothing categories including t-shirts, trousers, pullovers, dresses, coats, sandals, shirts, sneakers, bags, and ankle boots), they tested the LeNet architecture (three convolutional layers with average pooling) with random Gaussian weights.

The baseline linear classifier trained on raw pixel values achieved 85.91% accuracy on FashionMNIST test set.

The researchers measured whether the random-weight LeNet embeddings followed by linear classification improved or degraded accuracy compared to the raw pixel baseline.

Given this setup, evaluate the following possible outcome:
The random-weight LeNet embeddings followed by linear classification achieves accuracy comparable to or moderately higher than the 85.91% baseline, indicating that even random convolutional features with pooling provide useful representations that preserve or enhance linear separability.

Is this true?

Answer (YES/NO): NO